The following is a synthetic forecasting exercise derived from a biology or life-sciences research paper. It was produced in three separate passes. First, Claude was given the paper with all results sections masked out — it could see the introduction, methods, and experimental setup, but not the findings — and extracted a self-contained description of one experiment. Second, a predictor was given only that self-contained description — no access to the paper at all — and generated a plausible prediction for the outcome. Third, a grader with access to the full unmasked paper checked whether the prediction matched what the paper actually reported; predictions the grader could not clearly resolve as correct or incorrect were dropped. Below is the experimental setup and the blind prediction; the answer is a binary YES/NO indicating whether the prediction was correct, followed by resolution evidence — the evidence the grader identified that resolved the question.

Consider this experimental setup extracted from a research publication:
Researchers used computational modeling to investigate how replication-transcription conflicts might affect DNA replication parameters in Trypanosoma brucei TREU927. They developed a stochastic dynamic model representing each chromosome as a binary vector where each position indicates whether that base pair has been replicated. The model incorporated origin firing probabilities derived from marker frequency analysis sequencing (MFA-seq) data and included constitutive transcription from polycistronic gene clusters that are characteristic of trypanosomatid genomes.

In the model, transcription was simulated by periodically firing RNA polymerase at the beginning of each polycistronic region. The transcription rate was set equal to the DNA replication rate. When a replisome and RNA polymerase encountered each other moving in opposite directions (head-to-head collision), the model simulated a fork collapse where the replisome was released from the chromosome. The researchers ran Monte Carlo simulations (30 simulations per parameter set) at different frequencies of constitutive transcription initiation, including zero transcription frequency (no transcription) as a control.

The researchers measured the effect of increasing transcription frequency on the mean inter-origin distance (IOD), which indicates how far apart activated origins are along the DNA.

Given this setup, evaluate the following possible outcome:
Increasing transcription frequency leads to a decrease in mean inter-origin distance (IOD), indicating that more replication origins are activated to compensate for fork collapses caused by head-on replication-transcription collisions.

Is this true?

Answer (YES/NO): YES